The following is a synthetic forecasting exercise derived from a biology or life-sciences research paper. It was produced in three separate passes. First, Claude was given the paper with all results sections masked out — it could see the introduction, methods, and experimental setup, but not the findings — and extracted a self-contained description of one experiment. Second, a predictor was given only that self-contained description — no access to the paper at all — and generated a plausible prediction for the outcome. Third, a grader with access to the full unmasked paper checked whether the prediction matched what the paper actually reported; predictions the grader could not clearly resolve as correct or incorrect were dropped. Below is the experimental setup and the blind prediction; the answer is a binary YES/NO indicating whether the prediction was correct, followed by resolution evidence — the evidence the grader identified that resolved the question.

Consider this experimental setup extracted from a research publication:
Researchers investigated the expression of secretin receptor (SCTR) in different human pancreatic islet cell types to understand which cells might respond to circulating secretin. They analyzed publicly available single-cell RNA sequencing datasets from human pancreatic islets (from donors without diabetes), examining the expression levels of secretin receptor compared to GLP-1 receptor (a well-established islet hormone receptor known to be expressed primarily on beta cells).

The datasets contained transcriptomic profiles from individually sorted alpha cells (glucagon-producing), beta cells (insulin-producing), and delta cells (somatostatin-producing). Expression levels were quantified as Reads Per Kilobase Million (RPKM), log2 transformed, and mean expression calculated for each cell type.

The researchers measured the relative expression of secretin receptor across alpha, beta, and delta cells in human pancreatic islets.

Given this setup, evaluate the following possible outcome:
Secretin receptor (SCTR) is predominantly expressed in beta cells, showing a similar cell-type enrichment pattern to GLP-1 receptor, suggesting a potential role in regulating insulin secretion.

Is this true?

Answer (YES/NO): NO